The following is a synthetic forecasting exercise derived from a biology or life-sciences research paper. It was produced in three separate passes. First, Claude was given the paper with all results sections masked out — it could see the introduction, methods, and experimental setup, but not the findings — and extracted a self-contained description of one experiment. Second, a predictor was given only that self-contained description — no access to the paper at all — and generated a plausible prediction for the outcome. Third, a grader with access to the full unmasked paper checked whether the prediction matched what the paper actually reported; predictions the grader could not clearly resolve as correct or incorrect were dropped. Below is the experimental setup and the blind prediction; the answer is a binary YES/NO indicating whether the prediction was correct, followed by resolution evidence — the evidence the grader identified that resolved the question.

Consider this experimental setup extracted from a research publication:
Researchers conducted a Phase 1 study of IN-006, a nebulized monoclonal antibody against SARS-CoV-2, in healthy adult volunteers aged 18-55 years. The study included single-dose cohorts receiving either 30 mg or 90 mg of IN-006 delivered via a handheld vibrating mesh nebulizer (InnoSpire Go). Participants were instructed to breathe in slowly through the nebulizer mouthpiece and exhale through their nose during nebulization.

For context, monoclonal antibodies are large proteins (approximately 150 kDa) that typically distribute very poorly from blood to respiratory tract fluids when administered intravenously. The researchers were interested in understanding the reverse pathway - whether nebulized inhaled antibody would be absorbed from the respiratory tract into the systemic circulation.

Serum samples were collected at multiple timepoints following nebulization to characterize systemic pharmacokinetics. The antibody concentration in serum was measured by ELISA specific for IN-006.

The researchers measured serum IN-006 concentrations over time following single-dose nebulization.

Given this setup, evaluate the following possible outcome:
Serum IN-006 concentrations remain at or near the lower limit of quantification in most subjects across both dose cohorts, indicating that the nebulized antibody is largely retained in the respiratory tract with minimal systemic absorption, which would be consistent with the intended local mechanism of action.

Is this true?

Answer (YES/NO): NO